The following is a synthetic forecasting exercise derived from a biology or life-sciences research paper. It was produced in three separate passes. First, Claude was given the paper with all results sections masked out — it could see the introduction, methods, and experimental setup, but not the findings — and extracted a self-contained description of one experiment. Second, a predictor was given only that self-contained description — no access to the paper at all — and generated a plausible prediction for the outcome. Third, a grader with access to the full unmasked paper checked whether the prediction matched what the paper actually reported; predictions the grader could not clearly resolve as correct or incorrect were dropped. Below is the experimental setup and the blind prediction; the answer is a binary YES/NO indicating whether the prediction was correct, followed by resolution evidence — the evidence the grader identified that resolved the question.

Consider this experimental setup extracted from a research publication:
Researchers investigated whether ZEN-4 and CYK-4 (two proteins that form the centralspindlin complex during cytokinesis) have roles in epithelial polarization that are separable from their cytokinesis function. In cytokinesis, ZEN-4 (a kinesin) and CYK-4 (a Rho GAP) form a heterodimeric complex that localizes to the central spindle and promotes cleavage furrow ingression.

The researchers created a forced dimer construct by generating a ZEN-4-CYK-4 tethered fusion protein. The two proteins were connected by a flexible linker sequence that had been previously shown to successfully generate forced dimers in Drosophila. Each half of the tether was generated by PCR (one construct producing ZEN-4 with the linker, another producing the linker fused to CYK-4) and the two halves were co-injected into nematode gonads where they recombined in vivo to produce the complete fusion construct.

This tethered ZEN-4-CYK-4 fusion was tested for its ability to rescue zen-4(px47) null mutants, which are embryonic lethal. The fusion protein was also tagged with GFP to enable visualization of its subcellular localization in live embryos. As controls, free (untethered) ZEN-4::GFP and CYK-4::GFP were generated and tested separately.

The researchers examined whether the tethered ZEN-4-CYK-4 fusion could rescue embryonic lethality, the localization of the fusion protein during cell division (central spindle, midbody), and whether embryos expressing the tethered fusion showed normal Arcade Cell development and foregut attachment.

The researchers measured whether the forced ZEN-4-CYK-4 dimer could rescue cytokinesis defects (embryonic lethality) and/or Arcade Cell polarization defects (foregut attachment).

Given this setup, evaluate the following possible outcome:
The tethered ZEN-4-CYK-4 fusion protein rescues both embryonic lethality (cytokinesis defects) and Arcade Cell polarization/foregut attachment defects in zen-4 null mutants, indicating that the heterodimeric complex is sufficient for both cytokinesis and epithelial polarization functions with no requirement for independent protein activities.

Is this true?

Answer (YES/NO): YES